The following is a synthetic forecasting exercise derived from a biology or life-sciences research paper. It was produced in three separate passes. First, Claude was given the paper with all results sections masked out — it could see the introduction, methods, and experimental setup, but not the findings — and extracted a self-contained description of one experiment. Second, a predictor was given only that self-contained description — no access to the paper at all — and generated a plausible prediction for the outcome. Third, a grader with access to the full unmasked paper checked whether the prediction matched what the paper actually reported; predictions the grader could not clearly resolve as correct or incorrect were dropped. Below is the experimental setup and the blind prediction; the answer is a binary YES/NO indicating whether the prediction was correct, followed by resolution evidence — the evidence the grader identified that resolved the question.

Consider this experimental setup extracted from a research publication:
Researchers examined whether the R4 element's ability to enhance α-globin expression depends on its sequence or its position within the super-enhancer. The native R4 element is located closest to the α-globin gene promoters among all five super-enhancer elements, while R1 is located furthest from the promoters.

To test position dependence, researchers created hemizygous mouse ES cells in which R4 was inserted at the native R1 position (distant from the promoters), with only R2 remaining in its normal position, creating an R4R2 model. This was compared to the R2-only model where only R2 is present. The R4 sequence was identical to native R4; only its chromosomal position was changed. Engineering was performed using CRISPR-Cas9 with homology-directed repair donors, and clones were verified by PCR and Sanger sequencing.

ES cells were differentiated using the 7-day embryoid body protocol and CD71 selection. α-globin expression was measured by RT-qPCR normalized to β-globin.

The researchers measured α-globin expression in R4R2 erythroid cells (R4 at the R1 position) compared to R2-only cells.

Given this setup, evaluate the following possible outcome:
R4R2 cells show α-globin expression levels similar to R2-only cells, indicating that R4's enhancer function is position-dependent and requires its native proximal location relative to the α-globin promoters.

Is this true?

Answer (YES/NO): YES